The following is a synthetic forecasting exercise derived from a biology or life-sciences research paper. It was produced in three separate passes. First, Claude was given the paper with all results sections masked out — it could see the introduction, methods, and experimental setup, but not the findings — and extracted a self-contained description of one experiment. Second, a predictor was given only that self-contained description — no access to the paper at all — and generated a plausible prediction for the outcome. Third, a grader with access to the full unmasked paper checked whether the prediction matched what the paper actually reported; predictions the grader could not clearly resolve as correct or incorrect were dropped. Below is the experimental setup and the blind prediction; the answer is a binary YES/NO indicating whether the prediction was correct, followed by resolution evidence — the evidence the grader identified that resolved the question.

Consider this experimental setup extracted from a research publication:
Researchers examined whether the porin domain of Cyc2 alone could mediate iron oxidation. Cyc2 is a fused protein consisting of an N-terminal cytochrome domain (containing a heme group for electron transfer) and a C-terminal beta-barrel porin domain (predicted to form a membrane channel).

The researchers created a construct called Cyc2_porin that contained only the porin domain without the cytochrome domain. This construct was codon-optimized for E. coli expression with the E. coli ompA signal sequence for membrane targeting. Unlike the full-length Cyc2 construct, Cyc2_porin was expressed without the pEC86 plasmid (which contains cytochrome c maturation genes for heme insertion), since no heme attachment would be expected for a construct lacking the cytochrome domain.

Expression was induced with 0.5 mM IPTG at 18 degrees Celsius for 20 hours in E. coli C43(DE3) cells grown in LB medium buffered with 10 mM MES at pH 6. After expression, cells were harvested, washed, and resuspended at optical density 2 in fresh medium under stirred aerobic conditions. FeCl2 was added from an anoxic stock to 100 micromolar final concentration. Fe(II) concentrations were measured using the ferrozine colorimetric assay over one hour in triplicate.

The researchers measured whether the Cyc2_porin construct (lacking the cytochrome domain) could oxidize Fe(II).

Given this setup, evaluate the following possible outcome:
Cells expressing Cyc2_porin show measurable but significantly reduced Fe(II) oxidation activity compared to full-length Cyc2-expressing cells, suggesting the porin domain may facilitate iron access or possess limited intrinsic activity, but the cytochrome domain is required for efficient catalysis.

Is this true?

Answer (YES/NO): NO